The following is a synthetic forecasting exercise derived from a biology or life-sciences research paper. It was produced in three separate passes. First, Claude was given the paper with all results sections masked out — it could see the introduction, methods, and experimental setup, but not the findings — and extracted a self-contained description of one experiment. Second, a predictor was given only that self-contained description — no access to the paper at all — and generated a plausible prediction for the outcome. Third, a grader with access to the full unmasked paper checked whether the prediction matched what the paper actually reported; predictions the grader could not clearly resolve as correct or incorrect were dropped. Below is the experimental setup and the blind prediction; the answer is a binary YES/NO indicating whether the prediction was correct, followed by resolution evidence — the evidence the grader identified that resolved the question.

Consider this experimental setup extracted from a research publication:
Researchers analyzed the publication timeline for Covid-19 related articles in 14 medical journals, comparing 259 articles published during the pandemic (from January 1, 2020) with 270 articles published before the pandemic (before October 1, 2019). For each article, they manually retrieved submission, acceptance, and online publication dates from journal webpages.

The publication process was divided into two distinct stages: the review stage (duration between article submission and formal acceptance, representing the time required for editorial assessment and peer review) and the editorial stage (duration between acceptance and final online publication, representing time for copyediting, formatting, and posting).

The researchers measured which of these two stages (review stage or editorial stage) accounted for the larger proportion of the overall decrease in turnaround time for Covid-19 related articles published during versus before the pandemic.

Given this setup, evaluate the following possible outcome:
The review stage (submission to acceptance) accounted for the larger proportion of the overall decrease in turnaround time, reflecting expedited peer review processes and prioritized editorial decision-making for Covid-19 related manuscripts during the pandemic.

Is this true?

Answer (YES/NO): YES